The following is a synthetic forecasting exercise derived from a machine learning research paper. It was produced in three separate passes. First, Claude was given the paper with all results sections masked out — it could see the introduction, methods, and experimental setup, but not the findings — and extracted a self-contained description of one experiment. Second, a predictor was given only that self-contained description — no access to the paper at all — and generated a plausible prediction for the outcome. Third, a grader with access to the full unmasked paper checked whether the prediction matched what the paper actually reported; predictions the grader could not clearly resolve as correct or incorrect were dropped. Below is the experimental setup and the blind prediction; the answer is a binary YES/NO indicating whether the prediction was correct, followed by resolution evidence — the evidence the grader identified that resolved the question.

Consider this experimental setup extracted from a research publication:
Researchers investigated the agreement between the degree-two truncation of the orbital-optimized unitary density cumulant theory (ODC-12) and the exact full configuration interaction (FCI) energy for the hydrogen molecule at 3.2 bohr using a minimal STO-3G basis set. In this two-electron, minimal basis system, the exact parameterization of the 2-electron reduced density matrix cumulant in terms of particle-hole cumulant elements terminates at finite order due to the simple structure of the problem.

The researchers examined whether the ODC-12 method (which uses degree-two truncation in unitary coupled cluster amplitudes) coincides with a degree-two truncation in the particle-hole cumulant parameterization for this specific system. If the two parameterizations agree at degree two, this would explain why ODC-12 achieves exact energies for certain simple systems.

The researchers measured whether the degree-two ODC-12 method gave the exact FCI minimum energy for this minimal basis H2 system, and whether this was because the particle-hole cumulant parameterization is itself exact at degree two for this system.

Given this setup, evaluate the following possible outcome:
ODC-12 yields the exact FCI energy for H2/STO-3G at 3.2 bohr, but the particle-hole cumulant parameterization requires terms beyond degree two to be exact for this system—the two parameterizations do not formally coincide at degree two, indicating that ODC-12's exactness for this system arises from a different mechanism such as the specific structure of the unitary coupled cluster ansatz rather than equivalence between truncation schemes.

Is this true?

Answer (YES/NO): NO